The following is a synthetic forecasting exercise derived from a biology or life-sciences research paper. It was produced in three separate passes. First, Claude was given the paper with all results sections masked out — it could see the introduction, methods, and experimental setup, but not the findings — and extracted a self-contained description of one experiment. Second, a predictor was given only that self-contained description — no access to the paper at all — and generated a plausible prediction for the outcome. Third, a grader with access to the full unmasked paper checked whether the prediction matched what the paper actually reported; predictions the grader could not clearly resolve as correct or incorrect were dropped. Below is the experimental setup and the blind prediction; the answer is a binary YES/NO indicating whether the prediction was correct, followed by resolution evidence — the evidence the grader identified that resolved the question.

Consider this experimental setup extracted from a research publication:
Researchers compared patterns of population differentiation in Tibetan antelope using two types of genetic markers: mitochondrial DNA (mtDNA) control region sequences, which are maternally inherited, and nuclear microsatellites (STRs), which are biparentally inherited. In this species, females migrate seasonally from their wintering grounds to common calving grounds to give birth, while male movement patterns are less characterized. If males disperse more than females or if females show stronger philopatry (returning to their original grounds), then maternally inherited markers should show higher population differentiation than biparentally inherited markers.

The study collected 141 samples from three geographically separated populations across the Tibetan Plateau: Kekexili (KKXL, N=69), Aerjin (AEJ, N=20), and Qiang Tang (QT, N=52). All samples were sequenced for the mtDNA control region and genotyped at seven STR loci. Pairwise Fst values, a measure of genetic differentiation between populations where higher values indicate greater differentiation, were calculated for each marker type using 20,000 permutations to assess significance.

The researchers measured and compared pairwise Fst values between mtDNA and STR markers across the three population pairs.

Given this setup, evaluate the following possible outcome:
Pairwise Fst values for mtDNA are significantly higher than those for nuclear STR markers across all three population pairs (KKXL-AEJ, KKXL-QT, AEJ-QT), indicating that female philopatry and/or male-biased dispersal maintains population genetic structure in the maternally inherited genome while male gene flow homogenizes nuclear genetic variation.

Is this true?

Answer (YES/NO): NO